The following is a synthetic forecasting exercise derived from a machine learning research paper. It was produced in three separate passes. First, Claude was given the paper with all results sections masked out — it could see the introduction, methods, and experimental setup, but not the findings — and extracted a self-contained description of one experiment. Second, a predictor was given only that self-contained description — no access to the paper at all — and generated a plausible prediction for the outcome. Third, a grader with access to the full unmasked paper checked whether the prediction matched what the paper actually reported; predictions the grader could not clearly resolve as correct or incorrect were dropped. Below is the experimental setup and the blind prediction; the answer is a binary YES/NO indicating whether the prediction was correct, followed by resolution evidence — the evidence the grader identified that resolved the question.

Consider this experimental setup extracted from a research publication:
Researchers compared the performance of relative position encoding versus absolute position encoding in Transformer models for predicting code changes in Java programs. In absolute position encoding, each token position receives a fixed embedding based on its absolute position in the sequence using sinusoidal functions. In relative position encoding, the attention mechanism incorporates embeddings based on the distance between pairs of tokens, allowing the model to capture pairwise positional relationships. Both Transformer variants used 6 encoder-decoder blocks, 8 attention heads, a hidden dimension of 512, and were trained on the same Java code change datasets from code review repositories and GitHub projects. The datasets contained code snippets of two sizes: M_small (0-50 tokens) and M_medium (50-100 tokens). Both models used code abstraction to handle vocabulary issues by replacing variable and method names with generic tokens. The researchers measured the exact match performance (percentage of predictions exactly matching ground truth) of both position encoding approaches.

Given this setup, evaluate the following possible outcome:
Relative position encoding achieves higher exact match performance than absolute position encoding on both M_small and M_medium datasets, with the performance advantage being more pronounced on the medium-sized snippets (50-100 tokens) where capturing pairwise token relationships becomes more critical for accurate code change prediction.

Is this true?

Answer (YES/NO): YES